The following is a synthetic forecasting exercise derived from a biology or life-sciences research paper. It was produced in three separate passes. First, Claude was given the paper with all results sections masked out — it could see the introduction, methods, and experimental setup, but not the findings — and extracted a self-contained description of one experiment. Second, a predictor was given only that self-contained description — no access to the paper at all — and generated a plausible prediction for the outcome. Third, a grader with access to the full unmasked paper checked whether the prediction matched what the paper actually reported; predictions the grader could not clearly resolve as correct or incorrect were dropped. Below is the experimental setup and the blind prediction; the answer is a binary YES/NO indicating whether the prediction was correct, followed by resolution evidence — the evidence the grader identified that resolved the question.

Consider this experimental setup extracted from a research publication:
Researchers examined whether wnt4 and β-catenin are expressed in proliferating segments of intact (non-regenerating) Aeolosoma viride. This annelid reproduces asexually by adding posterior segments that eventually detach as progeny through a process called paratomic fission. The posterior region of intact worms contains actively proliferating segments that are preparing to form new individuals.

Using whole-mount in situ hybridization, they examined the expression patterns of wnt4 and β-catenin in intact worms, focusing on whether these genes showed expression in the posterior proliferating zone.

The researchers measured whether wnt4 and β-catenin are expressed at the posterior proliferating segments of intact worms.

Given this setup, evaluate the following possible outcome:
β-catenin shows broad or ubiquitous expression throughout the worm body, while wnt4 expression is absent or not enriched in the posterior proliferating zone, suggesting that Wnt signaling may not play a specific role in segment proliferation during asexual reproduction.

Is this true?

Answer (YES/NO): NO